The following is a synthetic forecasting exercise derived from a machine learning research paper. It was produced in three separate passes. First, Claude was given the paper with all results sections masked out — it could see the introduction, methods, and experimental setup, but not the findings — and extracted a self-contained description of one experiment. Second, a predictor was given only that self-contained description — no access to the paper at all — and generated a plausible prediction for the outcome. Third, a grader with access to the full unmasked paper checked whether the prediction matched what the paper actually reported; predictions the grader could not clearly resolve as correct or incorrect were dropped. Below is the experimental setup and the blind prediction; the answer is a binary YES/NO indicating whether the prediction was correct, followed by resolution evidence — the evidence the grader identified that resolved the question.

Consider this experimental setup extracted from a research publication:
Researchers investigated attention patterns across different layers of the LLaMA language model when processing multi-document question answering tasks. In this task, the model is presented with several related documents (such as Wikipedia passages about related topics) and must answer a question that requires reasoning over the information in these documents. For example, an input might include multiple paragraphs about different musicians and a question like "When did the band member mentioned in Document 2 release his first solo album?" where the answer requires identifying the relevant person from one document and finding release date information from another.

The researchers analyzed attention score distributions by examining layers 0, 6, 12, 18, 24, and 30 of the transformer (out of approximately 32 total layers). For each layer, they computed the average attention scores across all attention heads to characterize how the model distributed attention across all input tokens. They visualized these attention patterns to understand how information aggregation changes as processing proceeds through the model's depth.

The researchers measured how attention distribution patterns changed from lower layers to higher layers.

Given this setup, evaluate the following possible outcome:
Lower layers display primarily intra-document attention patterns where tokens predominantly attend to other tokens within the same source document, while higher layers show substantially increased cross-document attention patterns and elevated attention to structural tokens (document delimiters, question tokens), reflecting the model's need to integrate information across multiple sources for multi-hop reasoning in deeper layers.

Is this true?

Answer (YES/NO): NO